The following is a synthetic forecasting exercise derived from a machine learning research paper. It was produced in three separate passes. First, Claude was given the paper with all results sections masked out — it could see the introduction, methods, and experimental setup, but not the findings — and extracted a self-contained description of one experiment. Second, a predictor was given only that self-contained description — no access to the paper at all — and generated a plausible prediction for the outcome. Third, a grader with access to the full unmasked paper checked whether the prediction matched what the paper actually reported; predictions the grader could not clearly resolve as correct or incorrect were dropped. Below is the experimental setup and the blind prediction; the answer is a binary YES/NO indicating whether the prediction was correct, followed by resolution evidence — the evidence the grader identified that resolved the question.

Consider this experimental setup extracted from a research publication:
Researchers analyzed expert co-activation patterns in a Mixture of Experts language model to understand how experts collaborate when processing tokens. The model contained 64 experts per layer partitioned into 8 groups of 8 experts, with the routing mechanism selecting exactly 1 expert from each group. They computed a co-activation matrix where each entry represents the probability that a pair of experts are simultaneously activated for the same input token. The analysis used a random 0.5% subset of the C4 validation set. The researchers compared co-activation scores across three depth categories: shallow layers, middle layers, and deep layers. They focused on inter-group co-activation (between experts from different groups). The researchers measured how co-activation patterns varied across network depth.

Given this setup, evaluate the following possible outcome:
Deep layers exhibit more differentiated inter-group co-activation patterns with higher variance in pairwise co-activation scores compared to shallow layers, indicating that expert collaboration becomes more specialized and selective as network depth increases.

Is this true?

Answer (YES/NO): NO